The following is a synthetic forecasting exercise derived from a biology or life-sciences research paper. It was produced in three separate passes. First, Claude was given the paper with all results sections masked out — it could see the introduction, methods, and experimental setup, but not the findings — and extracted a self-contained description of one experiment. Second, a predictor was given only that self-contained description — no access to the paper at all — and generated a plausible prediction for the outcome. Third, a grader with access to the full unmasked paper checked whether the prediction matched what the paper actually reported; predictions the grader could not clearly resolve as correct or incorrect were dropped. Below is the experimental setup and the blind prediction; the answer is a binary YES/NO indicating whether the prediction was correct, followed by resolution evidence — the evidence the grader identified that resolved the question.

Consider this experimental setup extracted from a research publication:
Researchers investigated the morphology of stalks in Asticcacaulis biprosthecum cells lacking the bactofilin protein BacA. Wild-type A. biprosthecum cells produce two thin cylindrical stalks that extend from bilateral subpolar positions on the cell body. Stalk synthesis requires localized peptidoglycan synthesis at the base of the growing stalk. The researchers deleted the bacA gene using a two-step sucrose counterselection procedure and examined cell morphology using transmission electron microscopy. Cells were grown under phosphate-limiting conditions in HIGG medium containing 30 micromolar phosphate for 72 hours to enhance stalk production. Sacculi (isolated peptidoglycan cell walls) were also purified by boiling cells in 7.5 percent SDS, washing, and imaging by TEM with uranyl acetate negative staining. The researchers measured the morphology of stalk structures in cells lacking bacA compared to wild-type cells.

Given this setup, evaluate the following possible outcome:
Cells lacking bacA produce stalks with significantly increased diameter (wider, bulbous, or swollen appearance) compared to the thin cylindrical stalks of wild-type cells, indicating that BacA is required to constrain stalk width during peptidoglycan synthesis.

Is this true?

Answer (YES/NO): YES